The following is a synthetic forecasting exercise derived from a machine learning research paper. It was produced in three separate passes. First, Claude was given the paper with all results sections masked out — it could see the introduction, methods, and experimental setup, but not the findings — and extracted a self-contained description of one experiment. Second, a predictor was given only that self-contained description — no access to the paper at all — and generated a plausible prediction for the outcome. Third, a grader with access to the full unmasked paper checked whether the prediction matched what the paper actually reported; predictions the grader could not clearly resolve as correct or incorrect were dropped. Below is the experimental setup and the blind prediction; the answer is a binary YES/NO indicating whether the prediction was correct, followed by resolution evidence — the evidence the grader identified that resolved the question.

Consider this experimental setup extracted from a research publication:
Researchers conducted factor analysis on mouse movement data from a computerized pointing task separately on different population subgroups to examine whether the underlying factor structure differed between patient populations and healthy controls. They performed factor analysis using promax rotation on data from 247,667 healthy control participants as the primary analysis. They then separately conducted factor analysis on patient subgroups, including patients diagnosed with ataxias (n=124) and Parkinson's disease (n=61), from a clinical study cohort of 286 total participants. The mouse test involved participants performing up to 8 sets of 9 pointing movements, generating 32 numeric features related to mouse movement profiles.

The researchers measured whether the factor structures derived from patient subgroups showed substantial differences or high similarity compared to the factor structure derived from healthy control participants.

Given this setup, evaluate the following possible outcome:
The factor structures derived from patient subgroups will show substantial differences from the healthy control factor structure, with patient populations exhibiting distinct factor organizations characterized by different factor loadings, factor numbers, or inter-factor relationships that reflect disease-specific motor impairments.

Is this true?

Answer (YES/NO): NO